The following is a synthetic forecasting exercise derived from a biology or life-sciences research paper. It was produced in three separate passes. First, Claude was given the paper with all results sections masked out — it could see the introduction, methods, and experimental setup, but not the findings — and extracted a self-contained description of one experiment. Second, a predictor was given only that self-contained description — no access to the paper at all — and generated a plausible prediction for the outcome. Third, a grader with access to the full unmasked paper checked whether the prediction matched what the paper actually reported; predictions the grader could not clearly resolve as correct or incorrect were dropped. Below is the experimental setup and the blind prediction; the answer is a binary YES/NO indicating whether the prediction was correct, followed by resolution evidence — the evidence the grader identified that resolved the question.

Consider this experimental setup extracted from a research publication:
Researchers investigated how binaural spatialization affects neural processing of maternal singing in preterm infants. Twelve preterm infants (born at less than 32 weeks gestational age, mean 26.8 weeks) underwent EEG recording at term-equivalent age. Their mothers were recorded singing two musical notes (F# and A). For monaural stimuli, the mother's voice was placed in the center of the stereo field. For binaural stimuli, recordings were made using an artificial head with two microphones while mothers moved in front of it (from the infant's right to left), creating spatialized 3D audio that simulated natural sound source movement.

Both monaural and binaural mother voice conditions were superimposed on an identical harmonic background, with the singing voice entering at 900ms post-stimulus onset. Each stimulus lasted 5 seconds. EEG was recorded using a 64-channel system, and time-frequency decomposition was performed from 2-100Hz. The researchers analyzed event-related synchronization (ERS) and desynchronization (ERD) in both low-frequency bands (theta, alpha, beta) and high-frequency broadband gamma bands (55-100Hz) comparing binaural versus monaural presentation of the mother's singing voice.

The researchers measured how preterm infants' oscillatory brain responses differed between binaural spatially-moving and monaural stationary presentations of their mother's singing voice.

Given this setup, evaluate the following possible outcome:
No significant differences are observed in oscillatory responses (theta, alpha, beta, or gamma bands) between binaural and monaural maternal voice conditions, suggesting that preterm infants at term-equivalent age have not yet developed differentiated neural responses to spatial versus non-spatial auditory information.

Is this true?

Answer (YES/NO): NO